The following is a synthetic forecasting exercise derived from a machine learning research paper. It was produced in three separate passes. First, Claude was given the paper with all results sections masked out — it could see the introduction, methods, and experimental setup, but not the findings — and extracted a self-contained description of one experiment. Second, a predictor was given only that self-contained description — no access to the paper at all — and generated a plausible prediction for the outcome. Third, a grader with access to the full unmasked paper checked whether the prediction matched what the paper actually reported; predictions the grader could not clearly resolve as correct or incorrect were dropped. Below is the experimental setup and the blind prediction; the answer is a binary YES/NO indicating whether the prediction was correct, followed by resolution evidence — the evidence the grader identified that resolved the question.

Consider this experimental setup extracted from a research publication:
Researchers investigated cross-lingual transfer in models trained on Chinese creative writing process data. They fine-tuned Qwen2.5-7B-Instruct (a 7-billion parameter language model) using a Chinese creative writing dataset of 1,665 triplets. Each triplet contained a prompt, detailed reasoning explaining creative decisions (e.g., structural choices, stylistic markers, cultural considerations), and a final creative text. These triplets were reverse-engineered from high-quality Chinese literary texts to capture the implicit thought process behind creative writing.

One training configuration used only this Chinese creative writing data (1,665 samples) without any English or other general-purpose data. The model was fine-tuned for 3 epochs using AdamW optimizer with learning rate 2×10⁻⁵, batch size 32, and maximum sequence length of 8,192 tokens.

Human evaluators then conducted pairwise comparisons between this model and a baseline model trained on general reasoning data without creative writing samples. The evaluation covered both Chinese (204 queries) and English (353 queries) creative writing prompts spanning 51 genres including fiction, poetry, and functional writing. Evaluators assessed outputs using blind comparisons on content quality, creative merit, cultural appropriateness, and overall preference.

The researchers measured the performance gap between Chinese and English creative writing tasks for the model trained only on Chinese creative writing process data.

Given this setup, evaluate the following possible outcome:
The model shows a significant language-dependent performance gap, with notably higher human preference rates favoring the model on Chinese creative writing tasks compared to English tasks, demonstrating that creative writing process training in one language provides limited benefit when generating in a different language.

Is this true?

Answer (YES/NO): YES